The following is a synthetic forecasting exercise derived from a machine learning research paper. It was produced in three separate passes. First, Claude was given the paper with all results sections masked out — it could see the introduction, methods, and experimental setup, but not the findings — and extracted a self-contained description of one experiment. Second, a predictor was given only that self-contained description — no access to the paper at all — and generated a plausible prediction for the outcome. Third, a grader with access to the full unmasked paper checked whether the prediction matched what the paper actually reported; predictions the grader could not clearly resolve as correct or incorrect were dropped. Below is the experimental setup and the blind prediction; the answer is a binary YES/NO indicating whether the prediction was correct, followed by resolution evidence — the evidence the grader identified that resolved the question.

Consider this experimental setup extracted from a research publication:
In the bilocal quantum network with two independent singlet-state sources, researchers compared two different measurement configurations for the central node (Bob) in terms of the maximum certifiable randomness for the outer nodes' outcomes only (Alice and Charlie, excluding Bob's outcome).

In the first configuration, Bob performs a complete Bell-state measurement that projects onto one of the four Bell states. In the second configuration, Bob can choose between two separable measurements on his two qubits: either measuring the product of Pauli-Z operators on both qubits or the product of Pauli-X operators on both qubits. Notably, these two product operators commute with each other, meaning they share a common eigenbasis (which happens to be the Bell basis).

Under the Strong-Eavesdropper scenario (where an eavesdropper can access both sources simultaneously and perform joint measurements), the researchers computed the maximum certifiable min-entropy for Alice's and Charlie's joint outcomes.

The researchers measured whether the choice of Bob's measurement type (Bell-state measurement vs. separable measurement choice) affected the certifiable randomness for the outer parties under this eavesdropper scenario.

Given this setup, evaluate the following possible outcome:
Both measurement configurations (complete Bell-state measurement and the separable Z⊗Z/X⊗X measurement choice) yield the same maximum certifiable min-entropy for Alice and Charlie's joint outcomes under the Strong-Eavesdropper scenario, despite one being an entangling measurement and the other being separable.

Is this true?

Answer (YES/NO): YES